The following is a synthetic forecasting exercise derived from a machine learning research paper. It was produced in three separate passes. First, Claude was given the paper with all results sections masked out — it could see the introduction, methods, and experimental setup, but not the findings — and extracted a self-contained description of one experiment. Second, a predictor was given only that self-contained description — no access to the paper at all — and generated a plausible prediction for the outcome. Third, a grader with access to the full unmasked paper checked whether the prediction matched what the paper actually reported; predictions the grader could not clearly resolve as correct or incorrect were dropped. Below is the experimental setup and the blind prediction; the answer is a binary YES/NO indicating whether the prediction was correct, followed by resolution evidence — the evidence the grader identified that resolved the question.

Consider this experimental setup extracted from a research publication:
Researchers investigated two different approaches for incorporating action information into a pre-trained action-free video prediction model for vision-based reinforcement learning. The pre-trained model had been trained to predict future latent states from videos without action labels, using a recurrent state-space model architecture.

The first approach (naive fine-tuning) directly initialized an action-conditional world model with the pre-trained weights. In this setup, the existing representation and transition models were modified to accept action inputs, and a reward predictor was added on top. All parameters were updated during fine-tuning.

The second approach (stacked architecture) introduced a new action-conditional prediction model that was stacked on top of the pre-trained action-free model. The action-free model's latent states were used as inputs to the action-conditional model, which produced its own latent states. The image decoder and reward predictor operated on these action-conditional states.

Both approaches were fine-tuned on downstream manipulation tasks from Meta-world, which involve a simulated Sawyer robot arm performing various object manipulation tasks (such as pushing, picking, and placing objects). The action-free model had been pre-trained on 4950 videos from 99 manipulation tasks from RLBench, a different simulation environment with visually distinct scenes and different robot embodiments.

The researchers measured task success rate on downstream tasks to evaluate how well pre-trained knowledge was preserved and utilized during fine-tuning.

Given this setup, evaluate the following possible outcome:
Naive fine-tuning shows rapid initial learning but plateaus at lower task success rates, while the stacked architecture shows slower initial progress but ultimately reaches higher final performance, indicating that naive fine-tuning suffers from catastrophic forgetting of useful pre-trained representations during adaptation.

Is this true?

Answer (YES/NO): NO